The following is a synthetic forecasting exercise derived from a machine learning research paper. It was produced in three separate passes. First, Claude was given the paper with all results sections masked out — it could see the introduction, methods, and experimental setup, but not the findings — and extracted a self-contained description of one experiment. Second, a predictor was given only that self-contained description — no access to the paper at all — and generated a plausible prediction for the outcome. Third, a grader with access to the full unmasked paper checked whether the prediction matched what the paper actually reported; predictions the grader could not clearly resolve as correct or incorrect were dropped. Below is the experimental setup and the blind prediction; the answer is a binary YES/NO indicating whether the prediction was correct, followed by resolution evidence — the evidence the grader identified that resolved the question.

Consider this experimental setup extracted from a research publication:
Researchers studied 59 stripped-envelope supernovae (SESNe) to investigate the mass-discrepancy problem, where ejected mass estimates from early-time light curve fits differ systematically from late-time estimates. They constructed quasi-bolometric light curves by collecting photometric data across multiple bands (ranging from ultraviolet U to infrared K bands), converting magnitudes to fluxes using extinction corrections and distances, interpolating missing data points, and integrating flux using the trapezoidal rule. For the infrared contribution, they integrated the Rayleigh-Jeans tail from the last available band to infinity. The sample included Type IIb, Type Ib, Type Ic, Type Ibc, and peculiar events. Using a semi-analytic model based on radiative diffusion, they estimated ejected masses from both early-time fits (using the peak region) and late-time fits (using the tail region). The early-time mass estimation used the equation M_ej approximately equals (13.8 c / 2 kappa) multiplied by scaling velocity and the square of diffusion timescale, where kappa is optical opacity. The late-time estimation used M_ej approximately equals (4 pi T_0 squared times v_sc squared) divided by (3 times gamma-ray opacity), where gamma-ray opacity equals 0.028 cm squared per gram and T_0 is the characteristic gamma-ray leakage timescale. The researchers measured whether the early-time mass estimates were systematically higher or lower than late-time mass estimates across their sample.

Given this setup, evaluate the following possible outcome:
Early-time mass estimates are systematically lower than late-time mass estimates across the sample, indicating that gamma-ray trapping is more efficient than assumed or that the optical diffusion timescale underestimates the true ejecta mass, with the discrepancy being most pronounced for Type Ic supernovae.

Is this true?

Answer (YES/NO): NO